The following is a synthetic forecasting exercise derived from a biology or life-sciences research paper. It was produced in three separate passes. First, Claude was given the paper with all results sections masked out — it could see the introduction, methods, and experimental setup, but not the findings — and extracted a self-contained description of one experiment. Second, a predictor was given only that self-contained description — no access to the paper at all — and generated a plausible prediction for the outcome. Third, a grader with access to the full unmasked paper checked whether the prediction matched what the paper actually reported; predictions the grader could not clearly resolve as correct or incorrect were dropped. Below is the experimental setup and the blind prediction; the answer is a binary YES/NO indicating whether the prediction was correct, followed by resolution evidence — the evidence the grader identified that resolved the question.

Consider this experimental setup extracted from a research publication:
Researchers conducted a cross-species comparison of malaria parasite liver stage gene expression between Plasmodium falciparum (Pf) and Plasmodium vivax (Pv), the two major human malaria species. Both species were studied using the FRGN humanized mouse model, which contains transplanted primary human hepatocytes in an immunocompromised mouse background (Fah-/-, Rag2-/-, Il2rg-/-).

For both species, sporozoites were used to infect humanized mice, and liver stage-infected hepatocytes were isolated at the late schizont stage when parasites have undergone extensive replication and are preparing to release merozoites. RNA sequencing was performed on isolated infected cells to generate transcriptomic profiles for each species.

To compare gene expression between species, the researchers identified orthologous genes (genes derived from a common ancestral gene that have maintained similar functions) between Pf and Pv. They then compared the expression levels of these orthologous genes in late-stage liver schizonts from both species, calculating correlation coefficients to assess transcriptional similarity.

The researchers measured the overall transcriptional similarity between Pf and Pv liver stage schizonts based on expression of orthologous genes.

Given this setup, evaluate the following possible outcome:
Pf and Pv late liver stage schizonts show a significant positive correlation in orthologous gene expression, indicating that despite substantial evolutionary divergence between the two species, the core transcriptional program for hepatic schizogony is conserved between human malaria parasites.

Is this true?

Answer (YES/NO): YES